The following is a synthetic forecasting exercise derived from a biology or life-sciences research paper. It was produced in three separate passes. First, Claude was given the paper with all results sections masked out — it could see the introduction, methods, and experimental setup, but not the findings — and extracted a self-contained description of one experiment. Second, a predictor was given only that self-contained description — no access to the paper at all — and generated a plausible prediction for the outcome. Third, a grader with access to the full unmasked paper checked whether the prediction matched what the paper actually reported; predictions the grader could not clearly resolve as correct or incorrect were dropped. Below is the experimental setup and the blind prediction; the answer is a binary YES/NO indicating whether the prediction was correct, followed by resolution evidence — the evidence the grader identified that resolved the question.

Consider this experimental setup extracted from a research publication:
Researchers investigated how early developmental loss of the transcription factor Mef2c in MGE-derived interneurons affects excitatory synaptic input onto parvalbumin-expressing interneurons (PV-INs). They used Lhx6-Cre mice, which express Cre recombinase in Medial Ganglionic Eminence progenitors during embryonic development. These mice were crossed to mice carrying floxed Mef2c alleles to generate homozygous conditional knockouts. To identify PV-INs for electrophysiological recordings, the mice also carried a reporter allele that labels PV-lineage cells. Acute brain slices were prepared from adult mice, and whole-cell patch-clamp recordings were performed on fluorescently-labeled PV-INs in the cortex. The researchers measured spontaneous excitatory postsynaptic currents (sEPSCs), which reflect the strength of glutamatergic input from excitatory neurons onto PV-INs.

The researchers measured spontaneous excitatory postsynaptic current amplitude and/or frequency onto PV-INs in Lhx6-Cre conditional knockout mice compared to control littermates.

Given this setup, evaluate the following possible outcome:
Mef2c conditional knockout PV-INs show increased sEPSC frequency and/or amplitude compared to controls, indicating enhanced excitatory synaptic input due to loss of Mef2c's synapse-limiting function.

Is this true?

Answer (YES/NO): NO